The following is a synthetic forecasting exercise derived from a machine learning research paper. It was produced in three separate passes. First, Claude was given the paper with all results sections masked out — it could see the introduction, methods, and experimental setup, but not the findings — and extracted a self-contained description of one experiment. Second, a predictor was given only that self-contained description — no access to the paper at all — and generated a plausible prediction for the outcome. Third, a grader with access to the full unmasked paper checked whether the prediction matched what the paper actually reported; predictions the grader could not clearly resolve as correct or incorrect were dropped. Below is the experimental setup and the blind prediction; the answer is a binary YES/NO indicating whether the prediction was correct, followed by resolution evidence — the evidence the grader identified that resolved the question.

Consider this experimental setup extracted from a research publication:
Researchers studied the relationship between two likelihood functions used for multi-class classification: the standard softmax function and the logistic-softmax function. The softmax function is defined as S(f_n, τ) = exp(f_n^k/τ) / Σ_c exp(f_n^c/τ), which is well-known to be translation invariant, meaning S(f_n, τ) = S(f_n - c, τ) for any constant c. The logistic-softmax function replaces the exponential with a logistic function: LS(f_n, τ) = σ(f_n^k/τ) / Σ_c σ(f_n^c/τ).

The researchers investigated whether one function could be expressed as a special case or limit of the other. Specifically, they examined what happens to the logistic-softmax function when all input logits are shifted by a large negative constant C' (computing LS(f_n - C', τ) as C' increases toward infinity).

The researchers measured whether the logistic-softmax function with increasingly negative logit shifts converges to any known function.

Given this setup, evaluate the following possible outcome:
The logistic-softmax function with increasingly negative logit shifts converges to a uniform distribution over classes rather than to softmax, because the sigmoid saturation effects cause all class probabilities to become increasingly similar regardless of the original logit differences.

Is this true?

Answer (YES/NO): NO